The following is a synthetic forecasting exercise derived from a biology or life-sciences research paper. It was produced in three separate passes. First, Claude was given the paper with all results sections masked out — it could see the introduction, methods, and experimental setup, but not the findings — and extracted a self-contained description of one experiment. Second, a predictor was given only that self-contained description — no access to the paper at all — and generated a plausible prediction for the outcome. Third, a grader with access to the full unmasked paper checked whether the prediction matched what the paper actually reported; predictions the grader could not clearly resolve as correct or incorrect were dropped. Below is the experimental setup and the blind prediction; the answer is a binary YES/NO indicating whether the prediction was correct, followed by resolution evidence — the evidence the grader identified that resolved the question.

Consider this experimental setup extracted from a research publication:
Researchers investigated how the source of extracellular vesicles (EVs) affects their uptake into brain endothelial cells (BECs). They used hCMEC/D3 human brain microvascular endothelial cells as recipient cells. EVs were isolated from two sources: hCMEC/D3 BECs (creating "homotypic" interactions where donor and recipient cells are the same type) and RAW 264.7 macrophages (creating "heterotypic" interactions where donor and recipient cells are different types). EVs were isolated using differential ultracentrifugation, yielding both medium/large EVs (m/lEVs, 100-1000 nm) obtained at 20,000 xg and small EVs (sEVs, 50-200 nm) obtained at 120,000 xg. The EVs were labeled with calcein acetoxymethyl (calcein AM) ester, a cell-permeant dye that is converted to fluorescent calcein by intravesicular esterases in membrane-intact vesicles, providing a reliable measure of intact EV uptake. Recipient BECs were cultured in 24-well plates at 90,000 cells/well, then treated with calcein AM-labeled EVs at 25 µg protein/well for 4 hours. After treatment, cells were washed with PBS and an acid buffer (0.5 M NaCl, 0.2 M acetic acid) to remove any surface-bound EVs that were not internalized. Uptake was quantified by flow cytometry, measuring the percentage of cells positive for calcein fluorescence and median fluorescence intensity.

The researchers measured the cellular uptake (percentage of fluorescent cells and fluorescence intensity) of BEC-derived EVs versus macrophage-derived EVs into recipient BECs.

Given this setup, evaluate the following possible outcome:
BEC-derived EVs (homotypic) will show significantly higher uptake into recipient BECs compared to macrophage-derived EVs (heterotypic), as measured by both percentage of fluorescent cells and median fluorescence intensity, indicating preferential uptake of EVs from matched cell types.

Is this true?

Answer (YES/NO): YES